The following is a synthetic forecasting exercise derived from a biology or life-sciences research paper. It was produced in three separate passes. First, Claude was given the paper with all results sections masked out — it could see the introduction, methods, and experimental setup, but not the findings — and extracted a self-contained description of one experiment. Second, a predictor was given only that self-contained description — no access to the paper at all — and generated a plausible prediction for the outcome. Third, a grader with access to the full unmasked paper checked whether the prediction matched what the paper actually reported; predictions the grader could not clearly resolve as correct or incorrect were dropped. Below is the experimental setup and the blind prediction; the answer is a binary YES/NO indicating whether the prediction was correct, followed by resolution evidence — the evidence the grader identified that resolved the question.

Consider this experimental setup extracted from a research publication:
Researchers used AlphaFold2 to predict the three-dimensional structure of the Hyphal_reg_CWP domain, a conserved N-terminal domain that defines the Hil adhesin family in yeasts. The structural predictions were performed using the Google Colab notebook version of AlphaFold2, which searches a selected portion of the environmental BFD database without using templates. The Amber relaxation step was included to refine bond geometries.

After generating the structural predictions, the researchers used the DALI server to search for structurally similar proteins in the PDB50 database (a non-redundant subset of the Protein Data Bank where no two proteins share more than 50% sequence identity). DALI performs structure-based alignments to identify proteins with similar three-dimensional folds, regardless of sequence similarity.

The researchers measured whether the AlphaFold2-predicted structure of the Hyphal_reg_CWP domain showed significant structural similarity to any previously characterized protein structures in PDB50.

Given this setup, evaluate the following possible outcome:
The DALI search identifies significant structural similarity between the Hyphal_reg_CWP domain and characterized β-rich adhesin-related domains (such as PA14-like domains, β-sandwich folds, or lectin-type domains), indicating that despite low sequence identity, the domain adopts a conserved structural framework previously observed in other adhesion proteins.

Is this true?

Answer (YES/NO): NO